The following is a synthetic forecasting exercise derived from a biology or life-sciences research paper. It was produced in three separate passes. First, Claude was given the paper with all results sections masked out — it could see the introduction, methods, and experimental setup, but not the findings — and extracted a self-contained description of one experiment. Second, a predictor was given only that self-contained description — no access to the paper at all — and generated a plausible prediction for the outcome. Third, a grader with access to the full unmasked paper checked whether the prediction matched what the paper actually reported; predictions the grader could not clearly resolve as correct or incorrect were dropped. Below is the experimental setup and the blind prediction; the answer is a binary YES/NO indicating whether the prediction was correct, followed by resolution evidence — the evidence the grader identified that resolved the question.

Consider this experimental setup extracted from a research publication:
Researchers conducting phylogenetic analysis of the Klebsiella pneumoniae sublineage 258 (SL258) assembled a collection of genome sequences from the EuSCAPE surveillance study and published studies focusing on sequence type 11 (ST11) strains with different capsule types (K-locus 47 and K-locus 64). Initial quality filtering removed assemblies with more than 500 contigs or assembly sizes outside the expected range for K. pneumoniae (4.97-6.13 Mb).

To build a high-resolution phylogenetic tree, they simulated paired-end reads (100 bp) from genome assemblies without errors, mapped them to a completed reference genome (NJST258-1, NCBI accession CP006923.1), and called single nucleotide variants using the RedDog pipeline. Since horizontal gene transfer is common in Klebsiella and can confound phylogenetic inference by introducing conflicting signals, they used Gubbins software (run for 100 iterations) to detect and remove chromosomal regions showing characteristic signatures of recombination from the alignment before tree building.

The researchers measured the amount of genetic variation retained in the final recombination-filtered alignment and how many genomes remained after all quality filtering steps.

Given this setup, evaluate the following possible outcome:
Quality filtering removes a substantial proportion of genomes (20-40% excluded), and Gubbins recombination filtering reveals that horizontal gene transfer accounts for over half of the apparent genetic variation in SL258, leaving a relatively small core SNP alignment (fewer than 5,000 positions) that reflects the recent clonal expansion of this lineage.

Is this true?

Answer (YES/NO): NO